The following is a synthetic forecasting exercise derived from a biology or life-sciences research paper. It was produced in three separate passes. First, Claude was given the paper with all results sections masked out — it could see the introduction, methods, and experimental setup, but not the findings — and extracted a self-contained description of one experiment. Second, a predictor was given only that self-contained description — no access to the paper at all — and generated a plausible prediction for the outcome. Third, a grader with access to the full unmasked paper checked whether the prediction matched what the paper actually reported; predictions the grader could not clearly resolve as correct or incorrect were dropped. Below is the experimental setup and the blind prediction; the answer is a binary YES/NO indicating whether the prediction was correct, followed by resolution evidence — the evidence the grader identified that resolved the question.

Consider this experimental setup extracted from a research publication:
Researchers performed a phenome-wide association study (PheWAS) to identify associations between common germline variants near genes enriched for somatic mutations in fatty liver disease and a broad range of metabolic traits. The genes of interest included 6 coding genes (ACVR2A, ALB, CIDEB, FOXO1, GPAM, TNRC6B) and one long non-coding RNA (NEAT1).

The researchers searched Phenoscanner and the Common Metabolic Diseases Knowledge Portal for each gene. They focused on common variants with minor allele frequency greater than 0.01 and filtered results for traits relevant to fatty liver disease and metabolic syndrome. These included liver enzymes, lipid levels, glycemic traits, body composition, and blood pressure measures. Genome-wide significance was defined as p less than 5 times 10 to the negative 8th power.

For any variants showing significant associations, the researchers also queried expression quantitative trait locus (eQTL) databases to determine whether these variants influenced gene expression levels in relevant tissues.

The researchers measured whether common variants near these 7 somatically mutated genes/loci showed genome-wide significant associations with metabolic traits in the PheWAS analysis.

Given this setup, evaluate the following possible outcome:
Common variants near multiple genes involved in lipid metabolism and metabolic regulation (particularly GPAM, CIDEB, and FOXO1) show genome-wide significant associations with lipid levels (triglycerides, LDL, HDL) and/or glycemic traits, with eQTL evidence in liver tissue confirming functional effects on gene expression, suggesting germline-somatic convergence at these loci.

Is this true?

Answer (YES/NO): NO